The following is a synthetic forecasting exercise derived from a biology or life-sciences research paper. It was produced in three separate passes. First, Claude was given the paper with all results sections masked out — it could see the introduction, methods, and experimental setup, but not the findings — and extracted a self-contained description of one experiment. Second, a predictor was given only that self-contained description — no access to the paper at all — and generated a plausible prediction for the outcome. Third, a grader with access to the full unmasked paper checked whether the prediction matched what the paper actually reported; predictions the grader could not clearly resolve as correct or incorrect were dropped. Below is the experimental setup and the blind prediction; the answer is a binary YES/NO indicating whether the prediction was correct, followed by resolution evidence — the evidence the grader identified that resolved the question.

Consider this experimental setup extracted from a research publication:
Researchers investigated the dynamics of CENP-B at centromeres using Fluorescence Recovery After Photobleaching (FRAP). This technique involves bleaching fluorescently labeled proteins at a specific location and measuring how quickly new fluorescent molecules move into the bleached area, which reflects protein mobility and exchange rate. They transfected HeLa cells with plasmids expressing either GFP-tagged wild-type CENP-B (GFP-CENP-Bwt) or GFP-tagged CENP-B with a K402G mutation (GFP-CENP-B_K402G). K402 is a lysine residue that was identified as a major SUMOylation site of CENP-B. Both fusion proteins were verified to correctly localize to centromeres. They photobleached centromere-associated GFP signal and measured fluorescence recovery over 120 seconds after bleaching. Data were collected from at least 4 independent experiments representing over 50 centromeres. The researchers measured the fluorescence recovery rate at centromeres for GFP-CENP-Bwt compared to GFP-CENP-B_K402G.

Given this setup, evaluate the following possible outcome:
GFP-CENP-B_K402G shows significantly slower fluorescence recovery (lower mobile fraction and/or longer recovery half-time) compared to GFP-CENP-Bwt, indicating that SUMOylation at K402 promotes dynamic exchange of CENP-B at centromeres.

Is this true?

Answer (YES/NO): YES